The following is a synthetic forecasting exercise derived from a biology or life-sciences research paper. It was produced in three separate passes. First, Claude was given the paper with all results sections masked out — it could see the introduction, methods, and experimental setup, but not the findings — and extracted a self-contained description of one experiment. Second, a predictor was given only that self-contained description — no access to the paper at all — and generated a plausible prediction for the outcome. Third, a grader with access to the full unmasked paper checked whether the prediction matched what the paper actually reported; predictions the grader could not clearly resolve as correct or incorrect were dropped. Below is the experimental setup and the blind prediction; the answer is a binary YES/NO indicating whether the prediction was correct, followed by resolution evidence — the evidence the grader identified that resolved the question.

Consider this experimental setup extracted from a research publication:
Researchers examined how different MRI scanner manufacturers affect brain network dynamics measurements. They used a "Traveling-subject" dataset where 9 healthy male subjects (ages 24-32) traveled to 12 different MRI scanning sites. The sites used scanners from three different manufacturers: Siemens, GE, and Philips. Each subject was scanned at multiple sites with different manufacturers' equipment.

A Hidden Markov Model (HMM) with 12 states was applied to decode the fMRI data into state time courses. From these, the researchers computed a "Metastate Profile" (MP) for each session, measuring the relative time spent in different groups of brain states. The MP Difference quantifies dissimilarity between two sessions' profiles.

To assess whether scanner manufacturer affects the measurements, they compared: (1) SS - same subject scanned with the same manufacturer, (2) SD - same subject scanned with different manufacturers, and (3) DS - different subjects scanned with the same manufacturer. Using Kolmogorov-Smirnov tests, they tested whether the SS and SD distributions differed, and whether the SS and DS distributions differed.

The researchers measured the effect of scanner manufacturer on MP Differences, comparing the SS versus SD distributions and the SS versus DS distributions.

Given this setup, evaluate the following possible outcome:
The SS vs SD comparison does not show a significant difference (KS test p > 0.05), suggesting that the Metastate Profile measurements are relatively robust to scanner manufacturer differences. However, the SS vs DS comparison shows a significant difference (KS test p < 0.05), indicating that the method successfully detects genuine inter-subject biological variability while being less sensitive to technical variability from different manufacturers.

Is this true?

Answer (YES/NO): NO